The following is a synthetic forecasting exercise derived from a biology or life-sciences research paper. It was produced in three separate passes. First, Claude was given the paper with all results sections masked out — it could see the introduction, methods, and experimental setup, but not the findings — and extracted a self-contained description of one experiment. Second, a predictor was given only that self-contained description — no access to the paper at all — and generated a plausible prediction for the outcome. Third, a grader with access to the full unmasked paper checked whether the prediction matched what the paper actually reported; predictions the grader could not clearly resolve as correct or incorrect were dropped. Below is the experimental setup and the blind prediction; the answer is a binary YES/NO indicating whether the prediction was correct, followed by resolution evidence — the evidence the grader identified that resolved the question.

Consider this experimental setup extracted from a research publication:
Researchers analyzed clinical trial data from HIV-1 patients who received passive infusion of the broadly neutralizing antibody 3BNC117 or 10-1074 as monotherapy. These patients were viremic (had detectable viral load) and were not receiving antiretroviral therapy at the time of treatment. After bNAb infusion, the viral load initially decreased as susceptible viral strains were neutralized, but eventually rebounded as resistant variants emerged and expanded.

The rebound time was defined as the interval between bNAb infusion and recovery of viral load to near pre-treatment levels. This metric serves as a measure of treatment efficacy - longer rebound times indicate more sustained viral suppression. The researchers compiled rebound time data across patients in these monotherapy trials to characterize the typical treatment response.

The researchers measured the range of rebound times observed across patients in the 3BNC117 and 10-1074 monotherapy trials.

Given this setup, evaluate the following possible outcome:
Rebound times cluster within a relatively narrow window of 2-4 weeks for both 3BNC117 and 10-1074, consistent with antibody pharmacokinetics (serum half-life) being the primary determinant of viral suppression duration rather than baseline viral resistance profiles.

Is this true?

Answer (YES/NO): NO